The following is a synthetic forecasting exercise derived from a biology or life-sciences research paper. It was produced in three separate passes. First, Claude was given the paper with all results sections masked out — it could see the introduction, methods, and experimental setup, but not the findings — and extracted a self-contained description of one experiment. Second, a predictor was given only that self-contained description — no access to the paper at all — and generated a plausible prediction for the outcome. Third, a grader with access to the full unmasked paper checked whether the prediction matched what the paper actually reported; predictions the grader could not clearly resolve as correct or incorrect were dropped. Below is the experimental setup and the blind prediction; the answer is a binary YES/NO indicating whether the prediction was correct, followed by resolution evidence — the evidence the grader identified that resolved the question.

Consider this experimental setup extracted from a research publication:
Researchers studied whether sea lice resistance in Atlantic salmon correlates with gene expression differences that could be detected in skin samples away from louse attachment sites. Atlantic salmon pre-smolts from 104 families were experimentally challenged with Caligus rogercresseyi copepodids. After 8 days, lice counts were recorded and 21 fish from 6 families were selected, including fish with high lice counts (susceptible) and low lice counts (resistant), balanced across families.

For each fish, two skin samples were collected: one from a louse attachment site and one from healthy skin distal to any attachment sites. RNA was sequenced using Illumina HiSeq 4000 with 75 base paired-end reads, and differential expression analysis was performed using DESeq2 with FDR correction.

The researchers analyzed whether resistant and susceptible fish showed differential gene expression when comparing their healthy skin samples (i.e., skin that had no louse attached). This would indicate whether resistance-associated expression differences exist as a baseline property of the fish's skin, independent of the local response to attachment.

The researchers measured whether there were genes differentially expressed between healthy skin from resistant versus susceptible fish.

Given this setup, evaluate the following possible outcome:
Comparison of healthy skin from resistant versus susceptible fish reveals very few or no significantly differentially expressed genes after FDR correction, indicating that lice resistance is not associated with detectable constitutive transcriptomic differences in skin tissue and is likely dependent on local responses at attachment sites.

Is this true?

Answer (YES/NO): NO